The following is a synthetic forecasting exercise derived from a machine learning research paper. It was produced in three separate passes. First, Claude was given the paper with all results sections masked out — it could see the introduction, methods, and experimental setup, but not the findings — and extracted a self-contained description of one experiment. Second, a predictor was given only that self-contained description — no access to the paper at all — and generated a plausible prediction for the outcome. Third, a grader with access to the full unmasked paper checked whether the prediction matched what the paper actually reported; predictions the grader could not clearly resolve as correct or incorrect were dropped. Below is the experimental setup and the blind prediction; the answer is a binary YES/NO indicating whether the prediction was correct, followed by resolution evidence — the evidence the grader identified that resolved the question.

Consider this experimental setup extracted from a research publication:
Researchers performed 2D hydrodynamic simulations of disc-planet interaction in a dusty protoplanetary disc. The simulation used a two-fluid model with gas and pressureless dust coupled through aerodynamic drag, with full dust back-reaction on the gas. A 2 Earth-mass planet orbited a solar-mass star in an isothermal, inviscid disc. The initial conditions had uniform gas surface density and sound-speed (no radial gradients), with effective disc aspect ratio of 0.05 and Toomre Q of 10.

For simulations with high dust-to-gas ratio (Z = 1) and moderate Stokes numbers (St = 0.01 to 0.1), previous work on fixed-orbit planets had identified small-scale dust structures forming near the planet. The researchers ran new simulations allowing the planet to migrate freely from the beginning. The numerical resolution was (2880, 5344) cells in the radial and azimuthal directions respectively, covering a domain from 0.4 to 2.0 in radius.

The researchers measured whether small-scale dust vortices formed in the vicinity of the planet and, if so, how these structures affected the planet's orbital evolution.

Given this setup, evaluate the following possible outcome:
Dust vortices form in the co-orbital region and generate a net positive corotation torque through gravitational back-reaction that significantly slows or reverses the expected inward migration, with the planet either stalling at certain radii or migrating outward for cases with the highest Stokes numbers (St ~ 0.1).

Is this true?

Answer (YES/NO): NO